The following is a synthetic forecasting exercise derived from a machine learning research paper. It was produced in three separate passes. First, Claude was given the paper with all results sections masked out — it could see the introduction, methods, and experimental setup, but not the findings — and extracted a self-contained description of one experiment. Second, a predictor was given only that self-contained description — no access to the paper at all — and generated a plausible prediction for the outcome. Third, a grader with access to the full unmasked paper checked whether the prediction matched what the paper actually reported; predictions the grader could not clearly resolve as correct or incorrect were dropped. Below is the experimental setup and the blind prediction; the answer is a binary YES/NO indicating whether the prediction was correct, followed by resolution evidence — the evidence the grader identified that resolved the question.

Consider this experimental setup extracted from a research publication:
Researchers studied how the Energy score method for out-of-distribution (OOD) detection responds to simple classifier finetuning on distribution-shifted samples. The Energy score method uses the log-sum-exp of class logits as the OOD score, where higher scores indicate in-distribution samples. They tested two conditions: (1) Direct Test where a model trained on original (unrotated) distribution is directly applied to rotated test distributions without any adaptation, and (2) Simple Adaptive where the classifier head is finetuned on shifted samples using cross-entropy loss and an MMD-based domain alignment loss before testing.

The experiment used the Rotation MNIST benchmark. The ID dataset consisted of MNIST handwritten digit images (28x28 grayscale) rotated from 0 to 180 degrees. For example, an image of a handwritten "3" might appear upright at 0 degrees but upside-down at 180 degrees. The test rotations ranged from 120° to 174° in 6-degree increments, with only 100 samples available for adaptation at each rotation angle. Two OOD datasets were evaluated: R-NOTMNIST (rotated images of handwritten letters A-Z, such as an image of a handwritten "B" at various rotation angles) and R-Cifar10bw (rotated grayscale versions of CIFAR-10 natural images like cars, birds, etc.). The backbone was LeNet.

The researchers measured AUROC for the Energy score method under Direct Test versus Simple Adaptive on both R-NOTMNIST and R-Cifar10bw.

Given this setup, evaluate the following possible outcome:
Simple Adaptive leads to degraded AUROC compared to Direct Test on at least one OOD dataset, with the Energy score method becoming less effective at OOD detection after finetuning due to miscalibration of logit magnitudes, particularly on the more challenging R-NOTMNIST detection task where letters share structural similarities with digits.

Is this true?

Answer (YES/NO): NO